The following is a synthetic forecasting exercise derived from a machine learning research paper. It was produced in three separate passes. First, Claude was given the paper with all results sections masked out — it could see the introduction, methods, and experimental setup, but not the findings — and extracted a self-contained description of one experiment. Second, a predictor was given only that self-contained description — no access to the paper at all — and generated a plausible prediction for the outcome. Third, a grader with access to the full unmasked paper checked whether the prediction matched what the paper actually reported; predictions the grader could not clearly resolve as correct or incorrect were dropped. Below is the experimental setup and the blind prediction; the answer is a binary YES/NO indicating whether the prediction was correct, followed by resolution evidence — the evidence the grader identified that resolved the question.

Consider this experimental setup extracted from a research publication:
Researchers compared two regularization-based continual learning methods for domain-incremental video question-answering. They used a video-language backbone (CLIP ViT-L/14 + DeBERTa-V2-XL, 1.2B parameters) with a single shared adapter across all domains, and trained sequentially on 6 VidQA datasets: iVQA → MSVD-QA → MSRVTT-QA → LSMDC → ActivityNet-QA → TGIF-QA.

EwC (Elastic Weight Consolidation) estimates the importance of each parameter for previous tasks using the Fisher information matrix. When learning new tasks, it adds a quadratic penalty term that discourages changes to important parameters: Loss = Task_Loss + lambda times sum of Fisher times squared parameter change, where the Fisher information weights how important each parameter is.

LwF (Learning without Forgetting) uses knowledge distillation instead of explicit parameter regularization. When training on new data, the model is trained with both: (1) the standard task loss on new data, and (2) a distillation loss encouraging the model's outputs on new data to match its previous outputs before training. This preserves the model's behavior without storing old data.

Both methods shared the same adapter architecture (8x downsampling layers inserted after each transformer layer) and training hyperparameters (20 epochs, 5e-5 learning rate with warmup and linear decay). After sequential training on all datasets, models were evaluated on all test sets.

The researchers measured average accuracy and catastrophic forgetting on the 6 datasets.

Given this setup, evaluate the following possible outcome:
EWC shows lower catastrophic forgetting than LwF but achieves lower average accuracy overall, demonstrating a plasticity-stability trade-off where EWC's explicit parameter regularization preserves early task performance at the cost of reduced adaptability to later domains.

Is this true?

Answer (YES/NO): NO